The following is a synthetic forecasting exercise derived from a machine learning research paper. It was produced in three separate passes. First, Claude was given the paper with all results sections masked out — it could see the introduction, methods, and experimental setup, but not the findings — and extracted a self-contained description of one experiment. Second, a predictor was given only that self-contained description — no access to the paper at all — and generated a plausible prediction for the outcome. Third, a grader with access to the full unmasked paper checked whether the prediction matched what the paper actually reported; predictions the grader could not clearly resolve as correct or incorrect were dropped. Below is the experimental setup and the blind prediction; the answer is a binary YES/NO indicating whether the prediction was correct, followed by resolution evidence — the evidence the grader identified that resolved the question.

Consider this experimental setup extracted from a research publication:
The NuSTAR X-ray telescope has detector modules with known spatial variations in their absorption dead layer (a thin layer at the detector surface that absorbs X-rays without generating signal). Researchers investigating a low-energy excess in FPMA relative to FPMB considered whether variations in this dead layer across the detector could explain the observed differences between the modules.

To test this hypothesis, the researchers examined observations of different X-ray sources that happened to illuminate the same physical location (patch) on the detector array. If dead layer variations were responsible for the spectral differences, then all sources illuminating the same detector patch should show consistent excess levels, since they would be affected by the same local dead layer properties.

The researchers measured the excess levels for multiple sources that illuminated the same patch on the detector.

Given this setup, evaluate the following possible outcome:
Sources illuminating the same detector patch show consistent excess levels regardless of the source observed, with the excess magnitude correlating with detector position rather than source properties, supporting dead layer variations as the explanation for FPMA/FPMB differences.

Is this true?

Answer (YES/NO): NO